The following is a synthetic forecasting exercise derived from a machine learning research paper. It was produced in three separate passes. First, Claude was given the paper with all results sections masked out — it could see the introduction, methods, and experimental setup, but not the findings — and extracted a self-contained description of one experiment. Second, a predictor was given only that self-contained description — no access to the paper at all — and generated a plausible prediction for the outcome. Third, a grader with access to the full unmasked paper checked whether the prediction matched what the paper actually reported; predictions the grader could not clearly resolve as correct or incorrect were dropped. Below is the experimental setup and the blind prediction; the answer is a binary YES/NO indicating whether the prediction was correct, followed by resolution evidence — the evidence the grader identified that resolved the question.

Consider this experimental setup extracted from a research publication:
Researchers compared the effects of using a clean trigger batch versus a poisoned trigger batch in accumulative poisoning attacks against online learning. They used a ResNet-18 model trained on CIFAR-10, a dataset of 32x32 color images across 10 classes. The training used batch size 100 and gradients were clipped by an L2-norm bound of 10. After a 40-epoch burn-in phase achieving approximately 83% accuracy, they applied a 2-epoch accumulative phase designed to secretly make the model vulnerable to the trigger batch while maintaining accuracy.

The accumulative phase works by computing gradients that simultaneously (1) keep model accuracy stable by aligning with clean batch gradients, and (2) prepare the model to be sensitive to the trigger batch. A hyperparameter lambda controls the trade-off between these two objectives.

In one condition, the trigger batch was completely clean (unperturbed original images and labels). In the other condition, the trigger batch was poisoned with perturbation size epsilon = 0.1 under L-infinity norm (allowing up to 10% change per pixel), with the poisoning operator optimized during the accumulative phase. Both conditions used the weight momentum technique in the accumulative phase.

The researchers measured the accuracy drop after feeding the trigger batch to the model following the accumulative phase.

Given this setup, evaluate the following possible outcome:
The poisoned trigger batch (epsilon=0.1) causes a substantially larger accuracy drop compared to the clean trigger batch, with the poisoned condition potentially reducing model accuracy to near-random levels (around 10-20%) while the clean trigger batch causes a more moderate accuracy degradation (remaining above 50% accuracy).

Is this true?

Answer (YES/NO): NO